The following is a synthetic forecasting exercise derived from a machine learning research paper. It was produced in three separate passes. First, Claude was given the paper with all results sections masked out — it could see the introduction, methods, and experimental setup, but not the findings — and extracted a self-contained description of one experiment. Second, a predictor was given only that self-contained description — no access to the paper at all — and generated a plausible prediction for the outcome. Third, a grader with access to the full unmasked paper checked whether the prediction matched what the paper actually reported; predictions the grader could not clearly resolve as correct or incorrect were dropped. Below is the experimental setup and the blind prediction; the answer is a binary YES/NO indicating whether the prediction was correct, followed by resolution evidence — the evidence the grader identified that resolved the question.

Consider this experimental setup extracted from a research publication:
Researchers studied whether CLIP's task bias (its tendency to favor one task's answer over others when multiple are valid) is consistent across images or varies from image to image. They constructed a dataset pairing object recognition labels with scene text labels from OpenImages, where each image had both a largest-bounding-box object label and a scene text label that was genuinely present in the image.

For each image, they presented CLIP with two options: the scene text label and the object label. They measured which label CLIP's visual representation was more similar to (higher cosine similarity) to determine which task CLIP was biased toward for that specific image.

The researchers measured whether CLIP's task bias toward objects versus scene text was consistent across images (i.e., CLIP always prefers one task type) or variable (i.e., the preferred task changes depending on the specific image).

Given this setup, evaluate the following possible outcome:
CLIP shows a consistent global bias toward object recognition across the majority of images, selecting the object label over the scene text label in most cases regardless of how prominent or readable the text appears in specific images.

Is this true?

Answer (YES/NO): NO